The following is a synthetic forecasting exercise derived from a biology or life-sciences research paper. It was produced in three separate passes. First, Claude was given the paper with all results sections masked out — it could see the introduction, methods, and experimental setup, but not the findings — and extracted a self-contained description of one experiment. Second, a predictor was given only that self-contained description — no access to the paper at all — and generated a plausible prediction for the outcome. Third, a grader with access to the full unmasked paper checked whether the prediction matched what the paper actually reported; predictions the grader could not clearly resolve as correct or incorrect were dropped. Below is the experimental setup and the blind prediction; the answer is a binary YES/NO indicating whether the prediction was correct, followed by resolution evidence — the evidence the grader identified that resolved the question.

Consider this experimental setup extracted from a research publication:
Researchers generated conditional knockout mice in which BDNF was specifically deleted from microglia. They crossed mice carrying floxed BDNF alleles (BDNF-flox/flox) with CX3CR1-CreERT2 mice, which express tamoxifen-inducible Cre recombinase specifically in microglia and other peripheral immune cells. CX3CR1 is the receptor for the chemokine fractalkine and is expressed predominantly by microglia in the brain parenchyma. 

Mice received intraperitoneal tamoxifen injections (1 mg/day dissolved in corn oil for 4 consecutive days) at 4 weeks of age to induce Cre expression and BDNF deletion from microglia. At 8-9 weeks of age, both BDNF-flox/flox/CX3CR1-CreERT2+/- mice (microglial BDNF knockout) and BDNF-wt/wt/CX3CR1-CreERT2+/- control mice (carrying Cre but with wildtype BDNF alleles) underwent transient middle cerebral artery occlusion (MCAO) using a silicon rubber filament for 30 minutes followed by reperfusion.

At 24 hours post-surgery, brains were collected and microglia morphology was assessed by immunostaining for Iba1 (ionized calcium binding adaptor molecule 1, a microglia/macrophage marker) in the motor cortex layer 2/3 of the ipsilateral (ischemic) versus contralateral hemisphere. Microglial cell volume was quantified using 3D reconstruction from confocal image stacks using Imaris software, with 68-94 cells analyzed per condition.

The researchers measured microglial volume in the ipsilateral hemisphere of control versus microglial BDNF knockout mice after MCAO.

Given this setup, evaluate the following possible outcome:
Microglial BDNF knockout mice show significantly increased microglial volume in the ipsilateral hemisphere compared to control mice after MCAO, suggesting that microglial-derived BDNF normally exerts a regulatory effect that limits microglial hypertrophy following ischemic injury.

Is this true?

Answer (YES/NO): NO